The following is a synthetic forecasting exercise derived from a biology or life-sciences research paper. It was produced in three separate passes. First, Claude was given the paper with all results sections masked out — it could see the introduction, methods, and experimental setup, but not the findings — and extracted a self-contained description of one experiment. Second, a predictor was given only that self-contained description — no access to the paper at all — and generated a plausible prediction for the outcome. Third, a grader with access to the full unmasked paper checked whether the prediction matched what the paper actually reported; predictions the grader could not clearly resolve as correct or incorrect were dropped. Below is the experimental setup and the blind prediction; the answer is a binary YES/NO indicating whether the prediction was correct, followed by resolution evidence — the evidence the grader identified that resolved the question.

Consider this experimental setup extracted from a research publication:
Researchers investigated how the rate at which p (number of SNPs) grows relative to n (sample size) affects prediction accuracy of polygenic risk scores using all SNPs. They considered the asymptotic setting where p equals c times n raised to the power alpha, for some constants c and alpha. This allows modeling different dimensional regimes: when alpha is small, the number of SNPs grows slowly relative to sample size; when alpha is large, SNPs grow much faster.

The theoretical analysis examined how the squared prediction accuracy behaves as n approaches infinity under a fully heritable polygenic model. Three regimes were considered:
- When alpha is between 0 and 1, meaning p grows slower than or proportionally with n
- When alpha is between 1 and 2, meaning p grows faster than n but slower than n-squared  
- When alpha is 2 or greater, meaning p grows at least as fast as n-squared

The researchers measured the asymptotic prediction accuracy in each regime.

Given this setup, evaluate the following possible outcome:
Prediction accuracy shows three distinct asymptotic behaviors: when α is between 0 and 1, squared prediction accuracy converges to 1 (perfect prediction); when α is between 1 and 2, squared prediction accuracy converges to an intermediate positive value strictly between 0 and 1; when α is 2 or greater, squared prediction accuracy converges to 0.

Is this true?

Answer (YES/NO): NO